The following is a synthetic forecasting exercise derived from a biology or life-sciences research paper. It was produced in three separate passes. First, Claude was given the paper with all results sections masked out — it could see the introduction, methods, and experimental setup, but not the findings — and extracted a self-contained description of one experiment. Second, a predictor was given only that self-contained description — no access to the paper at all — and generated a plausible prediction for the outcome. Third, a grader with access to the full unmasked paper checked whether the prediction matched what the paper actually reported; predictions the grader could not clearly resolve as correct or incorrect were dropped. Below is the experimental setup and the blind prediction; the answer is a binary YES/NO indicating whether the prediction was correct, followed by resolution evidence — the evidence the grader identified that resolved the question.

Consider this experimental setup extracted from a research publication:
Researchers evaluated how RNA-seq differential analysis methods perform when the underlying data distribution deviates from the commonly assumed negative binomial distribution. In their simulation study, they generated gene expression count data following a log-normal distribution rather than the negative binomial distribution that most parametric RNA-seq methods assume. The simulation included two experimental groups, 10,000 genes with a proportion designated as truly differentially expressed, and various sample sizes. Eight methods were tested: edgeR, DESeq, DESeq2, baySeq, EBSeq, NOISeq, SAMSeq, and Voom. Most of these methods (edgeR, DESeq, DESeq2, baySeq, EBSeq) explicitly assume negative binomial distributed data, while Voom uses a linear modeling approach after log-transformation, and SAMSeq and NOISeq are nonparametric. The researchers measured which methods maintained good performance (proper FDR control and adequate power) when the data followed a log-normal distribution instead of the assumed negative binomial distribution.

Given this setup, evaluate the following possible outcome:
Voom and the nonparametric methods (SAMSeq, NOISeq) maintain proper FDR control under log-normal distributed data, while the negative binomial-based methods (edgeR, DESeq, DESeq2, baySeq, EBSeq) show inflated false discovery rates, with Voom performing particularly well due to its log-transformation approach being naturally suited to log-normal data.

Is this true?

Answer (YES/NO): NO